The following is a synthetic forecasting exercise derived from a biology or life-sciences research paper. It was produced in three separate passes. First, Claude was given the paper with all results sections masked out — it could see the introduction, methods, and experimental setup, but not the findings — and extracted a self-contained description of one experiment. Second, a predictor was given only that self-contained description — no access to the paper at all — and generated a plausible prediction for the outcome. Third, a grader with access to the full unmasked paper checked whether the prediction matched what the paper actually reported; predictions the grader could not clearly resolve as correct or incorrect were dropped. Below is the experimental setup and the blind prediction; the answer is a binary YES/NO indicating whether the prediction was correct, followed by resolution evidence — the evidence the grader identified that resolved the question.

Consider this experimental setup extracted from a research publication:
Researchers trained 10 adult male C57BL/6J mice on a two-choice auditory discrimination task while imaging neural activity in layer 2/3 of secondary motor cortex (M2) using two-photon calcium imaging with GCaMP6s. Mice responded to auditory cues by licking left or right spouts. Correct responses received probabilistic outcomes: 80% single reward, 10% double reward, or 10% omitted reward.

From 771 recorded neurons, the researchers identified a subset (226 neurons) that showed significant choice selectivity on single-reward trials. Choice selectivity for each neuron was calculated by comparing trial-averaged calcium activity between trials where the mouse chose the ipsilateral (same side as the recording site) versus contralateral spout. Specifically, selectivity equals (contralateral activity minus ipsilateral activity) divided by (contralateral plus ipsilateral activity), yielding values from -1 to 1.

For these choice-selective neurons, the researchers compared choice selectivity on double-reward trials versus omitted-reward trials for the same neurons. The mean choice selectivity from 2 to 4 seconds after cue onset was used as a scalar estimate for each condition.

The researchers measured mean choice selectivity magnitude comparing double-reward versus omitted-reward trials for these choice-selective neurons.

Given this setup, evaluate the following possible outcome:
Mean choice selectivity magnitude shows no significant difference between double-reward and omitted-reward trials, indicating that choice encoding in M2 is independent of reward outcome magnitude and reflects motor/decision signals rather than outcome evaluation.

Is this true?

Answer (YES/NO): NO